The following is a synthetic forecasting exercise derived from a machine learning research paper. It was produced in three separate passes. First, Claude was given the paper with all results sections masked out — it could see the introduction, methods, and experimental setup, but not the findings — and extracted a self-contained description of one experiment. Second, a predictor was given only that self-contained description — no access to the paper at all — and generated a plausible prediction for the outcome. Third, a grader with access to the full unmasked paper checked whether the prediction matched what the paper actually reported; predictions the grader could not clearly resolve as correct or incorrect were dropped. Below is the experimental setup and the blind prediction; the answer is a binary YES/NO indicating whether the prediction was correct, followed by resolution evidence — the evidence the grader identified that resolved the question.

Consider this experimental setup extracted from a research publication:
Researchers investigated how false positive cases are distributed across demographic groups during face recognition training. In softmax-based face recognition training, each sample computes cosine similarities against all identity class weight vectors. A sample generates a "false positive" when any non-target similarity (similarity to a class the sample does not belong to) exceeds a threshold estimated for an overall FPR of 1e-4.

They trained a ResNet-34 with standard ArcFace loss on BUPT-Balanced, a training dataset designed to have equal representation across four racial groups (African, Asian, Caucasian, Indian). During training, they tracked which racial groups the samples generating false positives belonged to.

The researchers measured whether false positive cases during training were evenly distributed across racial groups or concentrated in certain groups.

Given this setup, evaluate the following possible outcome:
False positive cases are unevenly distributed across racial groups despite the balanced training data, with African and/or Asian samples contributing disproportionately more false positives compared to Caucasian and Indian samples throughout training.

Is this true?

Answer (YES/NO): YES